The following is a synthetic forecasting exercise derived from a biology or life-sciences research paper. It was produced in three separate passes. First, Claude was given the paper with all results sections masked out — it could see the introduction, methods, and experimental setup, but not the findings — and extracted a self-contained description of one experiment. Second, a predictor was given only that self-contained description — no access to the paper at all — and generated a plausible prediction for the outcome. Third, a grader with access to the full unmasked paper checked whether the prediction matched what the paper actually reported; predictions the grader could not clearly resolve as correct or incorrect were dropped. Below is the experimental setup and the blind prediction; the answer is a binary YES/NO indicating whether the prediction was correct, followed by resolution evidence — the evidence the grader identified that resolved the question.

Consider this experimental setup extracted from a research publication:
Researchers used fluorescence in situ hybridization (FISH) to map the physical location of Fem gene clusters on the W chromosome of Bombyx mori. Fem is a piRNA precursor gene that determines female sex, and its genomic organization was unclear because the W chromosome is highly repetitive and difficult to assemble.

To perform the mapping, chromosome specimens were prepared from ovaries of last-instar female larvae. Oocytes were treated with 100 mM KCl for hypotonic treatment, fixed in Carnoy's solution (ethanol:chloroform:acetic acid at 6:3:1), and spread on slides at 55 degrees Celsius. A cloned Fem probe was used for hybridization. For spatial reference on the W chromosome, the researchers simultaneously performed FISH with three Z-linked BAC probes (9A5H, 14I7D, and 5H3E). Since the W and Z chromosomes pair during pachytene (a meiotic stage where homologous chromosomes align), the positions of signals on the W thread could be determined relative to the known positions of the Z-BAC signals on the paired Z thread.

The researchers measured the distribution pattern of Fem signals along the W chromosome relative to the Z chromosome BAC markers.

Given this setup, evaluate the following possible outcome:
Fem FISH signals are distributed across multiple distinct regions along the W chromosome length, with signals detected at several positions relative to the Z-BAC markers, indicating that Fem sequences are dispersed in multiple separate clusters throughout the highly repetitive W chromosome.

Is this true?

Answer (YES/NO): YES